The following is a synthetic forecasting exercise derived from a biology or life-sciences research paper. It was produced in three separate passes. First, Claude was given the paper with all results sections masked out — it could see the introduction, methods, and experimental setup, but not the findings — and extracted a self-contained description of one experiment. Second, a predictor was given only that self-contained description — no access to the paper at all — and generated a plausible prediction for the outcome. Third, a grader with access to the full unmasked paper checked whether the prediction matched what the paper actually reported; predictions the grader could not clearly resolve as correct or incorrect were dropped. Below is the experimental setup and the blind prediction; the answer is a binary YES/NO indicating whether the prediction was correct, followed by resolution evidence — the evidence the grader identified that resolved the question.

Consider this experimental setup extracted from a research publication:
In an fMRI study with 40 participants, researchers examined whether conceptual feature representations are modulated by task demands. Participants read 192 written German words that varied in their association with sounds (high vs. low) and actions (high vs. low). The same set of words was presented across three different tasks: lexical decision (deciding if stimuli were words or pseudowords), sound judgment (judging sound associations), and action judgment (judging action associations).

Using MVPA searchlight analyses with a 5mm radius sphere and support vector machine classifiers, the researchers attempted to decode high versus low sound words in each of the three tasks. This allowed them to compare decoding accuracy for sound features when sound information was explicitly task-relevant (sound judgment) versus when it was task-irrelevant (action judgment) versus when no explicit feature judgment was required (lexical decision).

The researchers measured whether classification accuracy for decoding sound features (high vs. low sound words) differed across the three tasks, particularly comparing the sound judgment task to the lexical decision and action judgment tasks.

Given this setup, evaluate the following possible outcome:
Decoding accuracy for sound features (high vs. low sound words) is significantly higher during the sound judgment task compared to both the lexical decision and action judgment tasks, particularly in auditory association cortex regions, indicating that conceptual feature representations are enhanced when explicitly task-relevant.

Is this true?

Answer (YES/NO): YES